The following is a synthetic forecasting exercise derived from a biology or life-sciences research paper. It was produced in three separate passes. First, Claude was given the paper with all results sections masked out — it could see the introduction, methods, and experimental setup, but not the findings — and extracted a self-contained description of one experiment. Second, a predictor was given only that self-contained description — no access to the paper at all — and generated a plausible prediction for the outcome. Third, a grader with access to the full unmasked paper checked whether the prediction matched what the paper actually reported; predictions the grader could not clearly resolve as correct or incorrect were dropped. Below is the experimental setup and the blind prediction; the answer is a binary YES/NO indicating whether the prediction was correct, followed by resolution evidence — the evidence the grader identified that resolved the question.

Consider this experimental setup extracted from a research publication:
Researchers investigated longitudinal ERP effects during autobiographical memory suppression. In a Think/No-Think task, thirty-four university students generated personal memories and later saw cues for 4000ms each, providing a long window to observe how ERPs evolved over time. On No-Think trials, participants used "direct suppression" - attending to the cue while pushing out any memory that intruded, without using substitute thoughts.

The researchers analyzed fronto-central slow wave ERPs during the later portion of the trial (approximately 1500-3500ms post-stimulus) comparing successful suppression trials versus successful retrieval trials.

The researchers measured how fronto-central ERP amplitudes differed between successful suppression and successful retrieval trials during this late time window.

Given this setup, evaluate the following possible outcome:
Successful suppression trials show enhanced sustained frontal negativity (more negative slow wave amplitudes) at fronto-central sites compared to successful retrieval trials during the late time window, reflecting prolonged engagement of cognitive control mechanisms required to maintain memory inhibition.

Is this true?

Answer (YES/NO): YES